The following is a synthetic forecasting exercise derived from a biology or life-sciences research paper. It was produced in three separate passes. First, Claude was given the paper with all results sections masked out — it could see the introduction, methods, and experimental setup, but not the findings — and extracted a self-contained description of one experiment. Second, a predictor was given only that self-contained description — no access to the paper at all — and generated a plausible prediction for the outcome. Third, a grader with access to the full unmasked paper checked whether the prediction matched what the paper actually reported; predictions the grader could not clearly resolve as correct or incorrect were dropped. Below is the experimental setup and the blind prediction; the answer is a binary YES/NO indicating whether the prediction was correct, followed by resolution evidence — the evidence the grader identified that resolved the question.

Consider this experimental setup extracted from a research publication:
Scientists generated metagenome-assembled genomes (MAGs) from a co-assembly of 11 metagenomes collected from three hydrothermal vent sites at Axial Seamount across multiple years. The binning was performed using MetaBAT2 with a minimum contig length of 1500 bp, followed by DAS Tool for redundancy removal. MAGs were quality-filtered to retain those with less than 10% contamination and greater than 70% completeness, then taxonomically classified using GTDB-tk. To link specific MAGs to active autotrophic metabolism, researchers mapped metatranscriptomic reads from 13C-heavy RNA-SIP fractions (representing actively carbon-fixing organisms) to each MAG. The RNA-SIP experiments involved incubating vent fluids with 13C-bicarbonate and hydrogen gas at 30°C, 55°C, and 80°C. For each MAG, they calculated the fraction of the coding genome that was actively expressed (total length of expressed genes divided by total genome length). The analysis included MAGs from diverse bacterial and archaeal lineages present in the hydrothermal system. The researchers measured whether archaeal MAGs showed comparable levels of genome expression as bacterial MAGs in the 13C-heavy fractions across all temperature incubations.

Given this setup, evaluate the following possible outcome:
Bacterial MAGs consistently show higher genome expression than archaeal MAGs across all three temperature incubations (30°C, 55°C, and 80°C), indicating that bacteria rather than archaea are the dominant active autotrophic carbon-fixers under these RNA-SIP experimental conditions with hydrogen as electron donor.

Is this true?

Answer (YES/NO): YES